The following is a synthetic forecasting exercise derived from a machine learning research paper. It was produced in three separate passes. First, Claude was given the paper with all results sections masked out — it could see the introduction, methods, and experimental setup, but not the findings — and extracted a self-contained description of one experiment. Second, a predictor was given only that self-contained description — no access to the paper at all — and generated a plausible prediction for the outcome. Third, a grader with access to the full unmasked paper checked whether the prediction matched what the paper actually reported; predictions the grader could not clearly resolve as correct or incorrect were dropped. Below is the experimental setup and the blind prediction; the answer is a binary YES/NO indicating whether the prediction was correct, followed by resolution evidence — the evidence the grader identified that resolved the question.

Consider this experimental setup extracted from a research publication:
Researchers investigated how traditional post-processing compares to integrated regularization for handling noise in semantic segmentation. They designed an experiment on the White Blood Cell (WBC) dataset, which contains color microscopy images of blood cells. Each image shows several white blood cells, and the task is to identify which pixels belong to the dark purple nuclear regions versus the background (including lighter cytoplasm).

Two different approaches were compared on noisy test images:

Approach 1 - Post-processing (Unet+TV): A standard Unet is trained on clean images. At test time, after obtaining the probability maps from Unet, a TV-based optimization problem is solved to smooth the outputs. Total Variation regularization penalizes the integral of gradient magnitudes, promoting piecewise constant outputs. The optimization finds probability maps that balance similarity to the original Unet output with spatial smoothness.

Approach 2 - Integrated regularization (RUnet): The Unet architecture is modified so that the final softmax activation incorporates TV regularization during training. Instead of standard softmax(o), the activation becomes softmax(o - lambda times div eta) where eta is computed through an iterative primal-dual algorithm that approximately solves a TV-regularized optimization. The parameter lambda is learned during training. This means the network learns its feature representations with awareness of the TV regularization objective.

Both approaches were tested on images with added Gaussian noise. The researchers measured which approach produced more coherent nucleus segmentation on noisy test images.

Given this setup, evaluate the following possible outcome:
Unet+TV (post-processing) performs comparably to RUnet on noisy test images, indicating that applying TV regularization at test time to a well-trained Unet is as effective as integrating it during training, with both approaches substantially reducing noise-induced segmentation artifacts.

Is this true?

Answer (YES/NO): NO